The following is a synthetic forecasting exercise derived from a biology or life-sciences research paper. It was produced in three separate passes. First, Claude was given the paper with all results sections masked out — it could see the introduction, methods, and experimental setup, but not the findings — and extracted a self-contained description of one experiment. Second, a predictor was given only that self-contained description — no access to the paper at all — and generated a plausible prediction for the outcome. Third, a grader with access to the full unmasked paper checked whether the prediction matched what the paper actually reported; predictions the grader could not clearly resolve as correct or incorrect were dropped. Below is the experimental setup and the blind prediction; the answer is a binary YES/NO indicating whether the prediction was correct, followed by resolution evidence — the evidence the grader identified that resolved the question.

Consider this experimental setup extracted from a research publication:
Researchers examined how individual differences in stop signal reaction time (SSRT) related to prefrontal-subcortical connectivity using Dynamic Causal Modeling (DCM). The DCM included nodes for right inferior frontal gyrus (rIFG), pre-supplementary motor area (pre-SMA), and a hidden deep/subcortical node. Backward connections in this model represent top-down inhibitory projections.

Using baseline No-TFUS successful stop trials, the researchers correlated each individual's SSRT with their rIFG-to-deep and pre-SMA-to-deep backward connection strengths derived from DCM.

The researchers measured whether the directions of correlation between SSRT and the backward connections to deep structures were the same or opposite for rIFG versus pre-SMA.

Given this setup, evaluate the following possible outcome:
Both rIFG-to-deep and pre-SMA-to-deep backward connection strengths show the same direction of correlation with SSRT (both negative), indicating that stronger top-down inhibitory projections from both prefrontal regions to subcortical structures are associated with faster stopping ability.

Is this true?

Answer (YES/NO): NO